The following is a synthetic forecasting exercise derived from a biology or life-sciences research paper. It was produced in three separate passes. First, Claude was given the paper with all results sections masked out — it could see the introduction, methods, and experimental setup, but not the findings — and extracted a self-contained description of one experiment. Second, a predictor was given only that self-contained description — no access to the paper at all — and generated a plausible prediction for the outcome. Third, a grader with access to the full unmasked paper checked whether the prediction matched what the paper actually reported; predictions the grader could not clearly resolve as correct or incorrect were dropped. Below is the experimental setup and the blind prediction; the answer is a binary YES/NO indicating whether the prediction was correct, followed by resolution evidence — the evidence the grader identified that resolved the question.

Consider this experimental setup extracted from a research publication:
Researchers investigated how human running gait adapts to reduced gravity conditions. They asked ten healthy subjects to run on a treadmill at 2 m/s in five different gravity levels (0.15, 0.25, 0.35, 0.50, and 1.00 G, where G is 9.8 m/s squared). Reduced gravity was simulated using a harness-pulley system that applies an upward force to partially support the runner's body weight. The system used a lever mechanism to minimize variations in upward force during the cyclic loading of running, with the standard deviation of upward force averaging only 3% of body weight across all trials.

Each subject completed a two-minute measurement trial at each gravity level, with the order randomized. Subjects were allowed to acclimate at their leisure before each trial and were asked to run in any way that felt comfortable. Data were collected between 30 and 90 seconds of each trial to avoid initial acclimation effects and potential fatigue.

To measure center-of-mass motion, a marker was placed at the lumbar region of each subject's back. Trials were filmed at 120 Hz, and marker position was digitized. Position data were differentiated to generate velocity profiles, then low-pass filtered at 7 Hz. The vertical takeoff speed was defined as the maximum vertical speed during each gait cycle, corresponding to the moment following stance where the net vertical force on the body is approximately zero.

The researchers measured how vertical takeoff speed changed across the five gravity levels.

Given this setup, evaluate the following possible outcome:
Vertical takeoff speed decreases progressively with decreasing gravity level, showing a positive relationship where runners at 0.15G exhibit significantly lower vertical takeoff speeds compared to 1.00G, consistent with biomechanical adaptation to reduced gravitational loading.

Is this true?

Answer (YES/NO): YES